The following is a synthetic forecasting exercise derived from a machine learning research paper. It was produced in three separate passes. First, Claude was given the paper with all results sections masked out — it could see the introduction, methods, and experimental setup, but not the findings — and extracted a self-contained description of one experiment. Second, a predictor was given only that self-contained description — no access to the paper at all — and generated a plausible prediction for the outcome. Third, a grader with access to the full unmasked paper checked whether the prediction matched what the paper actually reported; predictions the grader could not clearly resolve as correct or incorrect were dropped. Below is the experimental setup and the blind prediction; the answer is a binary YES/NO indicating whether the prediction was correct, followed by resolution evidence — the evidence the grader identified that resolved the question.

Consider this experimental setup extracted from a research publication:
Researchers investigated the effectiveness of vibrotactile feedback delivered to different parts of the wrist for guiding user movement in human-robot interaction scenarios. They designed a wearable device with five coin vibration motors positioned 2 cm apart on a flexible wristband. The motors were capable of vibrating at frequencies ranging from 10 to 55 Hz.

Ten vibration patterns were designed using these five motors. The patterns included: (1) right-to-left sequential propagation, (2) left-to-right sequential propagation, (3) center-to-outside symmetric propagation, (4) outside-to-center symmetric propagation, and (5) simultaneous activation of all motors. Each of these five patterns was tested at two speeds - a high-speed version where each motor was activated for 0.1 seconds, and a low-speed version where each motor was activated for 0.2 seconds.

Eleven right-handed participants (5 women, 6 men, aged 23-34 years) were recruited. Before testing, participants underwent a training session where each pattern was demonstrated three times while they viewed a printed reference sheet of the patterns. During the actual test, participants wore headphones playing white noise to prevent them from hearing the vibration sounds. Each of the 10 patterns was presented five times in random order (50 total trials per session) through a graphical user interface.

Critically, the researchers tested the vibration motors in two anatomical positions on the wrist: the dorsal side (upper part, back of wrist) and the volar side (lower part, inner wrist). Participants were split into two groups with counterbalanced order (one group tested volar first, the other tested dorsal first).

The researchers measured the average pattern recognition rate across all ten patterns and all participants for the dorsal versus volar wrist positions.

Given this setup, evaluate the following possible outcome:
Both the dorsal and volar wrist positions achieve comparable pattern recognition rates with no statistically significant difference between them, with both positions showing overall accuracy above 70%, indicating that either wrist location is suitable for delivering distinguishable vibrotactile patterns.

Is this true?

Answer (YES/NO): NO